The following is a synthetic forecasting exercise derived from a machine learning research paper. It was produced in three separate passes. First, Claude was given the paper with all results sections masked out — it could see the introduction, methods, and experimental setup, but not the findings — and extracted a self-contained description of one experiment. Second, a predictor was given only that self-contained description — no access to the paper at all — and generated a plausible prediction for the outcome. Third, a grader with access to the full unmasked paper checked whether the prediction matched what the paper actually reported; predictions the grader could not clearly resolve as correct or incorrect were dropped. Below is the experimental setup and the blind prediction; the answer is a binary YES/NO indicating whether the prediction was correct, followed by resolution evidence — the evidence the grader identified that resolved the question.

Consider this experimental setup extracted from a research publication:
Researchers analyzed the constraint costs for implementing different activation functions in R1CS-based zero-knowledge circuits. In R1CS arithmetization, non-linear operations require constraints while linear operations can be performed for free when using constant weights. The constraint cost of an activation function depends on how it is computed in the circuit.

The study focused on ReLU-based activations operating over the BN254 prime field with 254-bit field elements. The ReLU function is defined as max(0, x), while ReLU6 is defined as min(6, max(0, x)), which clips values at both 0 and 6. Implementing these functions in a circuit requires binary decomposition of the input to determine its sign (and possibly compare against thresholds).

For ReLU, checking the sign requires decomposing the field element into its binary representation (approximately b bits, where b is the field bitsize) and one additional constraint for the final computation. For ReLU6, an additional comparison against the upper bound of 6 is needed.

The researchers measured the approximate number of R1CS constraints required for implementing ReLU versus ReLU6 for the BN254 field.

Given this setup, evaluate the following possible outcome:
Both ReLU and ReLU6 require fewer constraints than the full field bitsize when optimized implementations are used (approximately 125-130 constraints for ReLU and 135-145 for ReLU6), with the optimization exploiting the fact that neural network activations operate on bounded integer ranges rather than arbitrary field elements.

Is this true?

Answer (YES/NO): NO